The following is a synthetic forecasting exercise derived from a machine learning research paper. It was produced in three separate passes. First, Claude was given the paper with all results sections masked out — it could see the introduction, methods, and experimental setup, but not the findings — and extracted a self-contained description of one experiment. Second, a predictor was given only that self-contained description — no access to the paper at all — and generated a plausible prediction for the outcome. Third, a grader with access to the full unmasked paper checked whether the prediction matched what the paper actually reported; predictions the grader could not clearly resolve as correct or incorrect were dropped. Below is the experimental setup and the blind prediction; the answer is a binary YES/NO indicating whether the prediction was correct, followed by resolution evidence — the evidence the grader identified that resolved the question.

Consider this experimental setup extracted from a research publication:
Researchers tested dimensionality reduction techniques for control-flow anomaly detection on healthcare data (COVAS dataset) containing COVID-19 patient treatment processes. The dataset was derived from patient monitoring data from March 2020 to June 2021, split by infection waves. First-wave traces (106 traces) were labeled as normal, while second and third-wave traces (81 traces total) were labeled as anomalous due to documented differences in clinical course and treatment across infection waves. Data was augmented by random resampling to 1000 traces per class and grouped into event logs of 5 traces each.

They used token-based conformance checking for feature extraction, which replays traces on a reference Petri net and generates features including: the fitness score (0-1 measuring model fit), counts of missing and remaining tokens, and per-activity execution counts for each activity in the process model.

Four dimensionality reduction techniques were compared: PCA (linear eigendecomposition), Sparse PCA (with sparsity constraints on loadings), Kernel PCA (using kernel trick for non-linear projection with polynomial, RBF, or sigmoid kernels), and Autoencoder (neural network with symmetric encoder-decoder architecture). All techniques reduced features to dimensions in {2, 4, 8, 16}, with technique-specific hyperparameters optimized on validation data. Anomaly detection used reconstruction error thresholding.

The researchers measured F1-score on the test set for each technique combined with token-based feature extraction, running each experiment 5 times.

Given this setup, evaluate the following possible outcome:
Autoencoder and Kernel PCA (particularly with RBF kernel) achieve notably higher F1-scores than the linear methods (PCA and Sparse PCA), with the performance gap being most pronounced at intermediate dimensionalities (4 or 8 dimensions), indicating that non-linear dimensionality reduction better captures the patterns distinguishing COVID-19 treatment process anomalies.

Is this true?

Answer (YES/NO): NO